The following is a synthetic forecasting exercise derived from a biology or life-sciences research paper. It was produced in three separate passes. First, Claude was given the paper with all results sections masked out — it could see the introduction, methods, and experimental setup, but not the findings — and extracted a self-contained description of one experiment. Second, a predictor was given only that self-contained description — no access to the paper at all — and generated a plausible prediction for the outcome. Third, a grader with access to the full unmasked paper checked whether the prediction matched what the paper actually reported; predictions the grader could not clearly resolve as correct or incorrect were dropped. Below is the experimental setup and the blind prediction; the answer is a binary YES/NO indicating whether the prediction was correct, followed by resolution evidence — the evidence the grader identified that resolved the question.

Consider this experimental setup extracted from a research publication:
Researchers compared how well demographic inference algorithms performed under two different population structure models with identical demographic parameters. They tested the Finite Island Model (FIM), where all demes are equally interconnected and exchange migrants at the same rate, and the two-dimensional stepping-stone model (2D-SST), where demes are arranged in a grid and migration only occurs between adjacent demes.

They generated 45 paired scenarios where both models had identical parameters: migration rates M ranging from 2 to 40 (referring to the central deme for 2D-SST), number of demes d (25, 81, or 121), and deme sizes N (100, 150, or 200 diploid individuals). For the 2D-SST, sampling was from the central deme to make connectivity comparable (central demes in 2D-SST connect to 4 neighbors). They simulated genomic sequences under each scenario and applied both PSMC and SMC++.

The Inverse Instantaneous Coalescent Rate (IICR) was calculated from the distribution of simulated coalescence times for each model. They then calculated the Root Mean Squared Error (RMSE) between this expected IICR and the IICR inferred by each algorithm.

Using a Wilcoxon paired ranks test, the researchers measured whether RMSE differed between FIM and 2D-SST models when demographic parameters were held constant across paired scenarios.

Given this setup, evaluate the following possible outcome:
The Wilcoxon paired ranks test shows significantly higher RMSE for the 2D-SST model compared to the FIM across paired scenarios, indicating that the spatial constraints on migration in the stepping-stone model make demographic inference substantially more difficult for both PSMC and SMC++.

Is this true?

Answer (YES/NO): NO